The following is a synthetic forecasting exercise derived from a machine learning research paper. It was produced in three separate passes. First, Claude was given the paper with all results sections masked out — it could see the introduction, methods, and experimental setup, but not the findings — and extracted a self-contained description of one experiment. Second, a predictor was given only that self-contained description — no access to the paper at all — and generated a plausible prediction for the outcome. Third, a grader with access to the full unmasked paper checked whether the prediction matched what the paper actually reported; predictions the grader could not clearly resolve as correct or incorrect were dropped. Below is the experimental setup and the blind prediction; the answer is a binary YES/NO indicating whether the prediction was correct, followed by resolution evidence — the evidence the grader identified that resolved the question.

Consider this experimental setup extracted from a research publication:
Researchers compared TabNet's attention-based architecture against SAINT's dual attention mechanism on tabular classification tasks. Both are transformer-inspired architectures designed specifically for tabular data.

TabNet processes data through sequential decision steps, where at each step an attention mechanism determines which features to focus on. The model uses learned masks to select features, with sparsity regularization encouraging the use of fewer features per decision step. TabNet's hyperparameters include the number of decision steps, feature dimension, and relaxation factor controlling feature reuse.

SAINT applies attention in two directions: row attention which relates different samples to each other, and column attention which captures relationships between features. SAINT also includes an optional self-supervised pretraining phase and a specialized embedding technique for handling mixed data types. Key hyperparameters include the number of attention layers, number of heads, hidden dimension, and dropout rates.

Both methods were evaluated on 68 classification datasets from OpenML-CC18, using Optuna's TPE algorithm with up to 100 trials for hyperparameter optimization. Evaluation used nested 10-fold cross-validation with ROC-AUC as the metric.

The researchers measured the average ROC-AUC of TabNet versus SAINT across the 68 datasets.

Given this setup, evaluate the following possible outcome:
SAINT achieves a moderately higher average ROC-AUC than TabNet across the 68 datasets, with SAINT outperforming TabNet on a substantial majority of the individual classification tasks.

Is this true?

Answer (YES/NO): YES